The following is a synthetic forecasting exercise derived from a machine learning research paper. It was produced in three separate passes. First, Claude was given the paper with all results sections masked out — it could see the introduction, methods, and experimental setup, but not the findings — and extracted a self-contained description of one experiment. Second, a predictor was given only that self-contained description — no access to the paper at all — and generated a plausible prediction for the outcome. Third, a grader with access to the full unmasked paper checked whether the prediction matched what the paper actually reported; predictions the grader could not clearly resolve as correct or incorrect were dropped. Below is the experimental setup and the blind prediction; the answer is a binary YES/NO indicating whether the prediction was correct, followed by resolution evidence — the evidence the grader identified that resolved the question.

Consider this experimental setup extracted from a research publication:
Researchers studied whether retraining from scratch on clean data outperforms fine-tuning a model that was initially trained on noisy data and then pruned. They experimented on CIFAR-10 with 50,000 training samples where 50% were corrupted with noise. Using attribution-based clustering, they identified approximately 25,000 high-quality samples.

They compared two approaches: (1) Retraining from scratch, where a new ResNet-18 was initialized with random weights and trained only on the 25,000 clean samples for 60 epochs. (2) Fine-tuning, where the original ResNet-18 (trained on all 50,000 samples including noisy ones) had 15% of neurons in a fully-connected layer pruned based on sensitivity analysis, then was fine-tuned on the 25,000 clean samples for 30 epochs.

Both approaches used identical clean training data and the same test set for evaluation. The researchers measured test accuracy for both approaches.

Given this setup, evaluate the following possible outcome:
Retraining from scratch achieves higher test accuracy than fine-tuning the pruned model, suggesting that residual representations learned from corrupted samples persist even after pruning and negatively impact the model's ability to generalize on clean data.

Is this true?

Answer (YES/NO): NO